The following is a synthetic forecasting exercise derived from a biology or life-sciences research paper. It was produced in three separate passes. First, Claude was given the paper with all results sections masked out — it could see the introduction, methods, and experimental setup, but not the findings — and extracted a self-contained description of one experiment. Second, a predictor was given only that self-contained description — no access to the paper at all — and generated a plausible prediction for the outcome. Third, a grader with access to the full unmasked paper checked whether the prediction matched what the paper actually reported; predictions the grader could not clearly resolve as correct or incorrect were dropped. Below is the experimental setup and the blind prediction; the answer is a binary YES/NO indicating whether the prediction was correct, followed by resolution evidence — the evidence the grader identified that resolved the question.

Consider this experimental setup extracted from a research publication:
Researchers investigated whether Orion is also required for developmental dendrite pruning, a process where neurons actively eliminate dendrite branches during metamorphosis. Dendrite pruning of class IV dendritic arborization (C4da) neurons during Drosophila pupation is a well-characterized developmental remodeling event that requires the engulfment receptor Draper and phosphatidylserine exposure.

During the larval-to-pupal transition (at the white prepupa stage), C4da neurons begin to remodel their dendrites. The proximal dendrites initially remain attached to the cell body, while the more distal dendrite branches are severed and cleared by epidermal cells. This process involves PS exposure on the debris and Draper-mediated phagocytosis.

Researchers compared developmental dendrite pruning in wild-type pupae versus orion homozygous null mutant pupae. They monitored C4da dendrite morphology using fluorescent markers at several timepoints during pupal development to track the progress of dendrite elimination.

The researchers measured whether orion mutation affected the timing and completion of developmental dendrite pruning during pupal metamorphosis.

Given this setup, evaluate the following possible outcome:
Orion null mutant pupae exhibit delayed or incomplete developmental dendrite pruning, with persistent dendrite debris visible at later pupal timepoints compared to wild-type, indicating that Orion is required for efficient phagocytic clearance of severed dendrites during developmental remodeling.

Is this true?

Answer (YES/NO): YES